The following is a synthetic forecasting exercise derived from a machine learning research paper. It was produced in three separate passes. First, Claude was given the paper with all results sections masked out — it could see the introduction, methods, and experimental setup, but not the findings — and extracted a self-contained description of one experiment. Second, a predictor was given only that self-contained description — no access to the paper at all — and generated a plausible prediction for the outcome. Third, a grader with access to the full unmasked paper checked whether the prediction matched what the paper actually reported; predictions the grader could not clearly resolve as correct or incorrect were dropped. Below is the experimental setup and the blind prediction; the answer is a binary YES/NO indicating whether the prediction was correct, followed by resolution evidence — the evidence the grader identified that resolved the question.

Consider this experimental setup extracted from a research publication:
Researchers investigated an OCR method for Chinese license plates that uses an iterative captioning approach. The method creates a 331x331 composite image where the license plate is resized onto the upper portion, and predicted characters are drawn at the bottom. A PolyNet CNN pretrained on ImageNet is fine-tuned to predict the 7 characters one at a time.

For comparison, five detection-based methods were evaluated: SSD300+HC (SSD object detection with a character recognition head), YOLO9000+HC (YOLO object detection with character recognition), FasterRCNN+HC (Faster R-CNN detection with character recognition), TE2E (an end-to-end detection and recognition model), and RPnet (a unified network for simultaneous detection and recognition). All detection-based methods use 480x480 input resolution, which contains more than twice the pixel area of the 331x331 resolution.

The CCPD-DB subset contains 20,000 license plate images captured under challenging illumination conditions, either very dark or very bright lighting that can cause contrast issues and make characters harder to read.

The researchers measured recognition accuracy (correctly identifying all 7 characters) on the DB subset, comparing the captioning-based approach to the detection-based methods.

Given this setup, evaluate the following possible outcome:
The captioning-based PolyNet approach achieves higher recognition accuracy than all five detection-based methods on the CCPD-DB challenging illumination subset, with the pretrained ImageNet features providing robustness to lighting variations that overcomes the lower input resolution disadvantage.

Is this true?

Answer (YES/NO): NO